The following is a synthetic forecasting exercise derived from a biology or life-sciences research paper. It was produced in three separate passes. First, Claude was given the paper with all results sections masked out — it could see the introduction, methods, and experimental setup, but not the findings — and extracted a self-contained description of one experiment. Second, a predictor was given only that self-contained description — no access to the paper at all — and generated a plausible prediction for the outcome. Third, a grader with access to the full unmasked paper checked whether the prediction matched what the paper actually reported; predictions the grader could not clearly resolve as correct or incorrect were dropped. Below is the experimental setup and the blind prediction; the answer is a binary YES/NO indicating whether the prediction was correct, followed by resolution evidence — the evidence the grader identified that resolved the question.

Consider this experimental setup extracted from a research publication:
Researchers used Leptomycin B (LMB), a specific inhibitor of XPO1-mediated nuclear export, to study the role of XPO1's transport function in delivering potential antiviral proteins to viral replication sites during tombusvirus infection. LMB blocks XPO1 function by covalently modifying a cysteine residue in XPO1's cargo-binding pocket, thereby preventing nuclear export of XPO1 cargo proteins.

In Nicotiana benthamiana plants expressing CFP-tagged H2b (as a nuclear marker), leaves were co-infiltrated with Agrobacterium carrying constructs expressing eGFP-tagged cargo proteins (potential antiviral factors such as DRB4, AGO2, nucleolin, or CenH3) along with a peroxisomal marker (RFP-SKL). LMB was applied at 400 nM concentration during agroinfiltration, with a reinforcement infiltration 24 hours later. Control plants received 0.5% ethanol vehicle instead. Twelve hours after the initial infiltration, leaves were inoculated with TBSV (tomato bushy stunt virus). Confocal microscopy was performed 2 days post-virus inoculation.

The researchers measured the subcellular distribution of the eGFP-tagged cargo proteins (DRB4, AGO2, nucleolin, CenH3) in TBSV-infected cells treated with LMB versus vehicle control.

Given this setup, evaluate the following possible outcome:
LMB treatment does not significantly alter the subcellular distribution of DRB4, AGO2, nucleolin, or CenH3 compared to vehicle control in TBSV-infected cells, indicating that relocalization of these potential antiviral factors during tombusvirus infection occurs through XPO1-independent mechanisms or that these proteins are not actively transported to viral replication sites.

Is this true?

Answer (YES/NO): NO